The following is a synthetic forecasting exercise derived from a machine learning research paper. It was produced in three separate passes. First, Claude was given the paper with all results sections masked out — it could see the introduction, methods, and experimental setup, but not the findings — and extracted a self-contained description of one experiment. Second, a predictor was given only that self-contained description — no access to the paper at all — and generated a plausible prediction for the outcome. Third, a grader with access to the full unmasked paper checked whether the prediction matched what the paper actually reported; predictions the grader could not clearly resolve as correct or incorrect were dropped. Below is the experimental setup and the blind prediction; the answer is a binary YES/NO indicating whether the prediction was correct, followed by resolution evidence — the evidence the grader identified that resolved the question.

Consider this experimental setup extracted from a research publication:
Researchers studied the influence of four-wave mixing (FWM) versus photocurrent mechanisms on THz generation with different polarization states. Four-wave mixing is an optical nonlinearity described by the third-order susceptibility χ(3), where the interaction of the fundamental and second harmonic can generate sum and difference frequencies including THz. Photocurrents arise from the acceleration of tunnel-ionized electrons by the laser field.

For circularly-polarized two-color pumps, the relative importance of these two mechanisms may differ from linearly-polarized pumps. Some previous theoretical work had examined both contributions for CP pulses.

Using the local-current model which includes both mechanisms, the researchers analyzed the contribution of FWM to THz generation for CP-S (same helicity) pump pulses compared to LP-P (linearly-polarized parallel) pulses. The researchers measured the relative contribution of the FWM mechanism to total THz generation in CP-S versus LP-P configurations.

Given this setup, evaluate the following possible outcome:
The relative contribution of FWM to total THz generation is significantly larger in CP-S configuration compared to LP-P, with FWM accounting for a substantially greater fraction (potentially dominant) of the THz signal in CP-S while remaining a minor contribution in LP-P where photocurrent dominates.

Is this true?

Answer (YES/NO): NO